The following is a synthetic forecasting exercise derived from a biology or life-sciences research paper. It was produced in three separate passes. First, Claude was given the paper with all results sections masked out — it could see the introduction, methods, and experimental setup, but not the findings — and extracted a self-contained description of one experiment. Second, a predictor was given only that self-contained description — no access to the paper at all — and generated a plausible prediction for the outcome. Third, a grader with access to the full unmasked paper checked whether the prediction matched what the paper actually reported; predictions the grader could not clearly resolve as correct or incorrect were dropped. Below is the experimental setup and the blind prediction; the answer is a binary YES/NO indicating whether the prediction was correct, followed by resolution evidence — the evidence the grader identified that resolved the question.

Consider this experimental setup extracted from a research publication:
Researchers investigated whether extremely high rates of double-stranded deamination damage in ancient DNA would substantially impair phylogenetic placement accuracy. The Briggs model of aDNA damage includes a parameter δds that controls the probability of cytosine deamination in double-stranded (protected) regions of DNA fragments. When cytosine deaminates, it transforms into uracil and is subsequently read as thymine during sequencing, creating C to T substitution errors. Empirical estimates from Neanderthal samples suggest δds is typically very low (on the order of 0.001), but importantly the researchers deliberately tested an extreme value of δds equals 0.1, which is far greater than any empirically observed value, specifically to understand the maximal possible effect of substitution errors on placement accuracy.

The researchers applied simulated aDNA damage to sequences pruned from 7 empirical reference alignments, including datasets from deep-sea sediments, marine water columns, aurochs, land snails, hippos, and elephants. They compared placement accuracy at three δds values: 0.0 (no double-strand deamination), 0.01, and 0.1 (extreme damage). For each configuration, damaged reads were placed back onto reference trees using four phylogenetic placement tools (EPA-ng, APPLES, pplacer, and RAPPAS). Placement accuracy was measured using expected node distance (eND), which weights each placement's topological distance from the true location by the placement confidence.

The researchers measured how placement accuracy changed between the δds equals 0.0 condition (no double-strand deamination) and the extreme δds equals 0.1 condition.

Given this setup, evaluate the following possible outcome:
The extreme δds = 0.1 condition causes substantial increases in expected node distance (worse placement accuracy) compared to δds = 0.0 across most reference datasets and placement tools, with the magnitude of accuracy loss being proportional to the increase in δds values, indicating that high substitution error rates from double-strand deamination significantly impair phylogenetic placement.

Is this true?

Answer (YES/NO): NO